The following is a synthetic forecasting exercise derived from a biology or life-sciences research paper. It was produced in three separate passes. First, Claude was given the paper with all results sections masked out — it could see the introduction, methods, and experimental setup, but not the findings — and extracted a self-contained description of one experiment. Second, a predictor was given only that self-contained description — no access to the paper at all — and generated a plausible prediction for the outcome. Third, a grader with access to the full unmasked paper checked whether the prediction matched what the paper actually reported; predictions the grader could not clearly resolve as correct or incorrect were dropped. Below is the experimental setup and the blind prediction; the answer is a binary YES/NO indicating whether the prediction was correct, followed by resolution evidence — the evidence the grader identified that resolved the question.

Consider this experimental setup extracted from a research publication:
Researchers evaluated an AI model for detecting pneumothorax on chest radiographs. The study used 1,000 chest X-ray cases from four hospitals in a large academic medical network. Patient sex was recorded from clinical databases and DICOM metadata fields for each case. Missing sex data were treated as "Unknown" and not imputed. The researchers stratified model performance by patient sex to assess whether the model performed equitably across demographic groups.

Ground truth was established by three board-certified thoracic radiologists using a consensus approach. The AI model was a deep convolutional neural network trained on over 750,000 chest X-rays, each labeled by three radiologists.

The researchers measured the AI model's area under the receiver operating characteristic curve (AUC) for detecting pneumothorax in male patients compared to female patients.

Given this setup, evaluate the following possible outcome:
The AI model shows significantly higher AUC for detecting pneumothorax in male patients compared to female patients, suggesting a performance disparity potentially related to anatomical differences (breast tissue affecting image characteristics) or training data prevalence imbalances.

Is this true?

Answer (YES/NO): NO